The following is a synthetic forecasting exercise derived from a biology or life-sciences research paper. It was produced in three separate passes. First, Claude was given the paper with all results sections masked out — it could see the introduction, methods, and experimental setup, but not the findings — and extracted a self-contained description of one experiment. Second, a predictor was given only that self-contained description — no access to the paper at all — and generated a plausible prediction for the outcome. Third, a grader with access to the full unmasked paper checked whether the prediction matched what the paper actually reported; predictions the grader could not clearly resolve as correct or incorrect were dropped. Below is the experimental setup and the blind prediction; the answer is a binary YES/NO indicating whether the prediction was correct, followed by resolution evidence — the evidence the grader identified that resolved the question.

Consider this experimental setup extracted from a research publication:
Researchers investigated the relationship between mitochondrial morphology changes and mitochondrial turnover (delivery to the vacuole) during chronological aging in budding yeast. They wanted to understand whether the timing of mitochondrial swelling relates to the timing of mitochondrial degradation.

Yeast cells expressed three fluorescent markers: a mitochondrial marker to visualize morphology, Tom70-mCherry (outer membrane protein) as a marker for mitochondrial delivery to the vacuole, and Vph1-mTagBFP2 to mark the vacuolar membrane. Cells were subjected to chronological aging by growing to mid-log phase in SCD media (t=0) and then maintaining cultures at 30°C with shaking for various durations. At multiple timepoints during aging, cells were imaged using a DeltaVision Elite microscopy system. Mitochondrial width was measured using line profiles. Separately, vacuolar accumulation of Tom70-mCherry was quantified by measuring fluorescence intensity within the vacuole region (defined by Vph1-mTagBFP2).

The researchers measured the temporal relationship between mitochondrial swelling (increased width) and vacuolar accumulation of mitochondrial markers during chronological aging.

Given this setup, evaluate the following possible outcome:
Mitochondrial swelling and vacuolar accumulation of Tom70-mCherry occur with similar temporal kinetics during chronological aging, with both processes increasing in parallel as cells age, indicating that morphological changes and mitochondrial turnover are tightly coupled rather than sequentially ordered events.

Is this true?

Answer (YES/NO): NO